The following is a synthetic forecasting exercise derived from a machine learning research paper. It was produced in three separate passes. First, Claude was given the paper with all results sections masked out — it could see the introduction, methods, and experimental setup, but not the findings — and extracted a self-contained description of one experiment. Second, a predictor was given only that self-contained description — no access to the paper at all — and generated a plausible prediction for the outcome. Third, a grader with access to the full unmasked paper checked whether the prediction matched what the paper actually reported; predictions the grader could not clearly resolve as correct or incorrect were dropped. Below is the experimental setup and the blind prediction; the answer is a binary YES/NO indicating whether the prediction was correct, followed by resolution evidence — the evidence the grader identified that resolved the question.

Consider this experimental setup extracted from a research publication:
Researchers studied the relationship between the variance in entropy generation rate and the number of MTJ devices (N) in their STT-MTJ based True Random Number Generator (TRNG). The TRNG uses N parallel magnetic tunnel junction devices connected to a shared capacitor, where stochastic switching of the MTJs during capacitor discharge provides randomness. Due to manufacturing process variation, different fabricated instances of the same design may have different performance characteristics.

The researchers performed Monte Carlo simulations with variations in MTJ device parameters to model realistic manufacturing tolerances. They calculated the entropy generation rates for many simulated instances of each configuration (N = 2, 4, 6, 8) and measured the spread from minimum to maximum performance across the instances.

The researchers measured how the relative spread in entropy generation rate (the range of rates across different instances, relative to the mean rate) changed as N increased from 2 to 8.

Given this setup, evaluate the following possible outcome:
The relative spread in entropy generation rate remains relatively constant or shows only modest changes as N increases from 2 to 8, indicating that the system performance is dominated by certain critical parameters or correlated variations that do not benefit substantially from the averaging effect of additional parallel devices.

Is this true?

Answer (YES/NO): NO